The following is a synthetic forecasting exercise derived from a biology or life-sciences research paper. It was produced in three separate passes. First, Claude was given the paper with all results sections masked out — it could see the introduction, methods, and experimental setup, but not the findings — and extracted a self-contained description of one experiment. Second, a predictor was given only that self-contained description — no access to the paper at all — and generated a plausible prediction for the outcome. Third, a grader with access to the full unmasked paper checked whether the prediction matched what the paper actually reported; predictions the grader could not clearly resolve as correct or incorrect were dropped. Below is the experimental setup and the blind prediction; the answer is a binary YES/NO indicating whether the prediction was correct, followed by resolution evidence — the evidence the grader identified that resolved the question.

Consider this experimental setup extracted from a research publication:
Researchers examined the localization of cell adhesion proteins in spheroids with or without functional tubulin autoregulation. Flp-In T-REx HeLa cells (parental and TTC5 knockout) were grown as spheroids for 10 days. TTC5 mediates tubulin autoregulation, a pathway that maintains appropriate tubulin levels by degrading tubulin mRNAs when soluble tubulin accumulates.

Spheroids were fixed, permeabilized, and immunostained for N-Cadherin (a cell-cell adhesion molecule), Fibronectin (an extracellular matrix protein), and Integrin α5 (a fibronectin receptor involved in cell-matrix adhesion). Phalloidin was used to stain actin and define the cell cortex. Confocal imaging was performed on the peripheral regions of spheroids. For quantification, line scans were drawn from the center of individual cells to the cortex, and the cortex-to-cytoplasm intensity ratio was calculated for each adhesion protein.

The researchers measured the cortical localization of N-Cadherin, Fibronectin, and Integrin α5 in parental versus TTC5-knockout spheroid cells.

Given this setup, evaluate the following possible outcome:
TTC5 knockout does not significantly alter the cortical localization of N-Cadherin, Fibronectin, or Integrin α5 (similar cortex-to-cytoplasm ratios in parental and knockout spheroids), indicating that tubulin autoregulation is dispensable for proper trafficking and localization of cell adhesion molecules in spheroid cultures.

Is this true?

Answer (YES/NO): NO